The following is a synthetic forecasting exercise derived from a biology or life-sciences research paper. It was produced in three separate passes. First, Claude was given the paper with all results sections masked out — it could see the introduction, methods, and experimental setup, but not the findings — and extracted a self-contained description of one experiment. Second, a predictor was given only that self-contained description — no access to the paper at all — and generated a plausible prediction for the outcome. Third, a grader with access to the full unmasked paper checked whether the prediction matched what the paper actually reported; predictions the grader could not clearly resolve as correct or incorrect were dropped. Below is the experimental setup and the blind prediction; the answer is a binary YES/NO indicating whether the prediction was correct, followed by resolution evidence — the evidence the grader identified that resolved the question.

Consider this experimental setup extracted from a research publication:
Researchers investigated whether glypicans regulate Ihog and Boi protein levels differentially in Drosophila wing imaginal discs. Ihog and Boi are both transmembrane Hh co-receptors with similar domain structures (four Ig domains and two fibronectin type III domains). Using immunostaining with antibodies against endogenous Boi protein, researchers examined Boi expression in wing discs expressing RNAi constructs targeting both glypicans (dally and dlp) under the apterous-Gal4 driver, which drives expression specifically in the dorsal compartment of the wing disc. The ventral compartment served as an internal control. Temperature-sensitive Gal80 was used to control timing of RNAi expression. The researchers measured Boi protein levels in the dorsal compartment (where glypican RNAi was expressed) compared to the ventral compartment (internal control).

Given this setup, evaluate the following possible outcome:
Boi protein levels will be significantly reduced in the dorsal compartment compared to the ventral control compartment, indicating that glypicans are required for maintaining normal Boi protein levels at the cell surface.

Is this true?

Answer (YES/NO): NO